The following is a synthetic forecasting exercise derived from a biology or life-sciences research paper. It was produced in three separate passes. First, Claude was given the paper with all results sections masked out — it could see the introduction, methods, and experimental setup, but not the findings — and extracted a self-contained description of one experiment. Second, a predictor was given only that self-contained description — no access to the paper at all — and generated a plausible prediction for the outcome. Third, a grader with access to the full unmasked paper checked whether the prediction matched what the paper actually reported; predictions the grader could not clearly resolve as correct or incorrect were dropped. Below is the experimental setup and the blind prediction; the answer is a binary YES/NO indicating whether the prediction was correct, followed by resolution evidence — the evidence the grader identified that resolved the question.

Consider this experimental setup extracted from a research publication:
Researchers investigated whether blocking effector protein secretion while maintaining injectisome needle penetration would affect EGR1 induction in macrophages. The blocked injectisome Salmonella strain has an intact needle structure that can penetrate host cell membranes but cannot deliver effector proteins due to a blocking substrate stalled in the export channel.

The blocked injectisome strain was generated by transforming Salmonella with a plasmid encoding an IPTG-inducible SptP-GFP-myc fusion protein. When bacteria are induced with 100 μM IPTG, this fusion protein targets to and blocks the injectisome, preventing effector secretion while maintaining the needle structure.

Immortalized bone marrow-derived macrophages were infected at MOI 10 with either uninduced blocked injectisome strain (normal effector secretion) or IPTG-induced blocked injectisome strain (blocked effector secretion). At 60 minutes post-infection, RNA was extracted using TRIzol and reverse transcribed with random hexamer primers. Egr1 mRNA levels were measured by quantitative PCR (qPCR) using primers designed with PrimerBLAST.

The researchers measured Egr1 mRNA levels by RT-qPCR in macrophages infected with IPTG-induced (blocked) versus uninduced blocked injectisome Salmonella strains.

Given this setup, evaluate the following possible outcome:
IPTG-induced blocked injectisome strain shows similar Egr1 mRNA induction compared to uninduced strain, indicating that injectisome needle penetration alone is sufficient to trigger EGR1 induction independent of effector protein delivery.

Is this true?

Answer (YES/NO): NO